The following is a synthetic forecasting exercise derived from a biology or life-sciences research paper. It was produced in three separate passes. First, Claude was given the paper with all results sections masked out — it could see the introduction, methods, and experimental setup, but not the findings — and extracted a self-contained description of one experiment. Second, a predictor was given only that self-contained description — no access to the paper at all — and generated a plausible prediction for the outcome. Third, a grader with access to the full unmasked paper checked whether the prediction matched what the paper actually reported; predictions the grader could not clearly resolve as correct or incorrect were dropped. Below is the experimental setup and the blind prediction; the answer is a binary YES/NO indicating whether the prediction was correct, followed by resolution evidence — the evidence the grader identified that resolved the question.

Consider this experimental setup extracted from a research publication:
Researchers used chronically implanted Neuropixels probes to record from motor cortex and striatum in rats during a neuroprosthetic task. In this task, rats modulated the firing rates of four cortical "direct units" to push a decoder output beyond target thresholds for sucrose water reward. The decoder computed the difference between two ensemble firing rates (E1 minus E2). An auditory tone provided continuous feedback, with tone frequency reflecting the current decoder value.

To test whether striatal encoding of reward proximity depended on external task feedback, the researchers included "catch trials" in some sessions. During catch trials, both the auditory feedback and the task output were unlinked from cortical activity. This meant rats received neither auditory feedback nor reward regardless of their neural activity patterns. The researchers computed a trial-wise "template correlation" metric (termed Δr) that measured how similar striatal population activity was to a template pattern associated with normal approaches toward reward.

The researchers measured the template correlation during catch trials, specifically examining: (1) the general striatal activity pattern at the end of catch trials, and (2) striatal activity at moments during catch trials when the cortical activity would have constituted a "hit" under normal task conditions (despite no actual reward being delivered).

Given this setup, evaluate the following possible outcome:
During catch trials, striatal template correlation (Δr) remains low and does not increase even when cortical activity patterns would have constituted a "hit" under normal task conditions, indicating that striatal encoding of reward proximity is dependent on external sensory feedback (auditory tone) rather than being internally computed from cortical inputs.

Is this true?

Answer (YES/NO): NO